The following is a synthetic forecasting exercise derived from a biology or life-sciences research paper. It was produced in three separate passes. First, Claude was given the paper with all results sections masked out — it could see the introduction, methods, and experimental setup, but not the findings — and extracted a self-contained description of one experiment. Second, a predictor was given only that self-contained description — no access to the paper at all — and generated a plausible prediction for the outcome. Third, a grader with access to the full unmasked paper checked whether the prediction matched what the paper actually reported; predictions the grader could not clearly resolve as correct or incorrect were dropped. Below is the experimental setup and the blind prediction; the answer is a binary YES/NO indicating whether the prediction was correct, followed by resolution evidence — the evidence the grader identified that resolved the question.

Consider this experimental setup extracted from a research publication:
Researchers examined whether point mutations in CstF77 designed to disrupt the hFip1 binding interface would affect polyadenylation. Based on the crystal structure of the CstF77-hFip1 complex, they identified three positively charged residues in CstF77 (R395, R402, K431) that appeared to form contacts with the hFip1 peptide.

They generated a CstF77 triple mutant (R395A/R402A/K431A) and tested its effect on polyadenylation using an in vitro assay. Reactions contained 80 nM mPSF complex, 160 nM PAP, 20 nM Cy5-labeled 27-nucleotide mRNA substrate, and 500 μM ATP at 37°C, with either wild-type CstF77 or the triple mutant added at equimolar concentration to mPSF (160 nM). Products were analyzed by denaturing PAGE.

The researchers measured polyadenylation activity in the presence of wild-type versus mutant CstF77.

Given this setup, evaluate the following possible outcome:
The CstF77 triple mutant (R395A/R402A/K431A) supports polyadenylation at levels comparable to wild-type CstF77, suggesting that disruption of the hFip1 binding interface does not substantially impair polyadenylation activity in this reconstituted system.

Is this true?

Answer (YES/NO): NO